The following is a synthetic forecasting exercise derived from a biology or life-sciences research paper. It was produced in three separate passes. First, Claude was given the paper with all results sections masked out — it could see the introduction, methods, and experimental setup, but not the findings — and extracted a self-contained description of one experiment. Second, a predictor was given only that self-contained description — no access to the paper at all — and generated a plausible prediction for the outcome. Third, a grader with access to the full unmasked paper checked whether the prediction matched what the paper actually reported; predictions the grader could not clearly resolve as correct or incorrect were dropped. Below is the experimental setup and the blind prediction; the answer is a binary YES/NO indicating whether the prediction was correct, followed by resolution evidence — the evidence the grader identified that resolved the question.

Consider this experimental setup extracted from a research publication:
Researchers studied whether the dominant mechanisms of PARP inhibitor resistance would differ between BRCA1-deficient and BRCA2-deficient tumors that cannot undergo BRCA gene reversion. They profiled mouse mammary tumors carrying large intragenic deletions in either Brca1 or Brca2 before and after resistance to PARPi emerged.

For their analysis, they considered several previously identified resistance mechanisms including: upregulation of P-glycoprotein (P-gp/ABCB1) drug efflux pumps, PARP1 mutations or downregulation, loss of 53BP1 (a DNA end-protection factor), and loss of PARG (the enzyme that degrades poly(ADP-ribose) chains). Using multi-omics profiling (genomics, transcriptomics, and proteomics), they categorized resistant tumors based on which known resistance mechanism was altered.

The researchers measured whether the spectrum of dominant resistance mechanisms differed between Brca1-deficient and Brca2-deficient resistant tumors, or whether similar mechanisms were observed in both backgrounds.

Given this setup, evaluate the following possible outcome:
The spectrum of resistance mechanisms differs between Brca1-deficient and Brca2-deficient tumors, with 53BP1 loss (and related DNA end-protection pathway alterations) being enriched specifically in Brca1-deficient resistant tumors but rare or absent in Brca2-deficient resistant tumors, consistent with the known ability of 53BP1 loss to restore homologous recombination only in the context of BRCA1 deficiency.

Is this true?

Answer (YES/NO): YES